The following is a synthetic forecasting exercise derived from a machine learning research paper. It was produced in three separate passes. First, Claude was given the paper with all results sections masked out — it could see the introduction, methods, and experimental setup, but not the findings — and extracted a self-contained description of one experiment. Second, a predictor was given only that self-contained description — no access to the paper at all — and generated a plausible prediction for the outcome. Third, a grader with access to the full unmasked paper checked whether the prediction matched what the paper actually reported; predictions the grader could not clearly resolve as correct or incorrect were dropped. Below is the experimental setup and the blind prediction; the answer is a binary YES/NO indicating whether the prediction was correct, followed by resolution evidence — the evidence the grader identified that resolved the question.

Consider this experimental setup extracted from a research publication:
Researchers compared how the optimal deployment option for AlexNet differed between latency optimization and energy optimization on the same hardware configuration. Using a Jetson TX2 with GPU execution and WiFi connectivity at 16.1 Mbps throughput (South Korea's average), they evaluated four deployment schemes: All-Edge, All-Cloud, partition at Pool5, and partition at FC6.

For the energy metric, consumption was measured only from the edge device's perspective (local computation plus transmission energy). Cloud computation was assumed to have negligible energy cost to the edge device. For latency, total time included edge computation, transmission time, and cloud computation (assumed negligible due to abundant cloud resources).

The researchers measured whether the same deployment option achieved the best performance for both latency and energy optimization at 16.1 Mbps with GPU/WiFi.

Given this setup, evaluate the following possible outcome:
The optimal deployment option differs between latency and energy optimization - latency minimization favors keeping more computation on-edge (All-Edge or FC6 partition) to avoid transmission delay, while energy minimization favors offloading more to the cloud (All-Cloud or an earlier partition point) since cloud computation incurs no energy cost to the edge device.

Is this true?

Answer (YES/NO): YES